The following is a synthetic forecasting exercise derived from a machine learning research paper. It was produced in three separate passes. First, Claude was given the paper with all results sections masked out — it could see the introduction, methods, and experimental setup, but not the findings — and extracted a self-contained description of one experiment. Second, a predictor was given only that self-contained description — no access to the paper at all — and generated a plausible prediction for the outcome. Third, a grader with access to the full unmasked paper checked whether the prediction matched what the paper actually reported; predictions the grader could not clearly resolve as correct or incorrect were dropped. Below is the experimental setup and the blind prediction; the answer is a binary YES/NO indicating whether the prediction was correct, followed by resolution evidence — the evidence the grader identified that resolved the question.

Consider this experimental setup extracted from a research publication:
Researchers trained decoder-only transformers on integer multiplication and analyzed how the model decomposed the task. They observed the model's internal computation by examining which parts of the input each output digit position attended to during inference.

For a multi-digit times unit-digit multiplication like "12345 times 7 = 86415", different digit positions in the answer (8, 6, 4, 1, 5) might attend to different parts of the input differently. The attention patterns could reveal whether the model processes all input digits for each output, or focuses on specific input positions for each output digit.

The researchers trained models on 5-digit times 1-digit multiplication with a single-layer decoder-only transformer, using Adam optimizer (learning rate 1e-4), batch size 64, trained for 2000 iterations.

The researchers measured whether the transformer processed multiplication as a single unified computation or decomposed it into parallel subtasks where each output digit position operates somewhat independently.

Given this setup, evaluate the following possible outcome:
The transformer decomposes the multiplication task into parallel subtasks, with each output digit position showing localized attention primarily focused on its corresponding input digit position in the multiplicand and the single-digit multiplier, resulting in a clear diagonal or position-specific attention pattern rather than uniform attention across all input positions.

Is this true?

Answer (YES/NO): YES